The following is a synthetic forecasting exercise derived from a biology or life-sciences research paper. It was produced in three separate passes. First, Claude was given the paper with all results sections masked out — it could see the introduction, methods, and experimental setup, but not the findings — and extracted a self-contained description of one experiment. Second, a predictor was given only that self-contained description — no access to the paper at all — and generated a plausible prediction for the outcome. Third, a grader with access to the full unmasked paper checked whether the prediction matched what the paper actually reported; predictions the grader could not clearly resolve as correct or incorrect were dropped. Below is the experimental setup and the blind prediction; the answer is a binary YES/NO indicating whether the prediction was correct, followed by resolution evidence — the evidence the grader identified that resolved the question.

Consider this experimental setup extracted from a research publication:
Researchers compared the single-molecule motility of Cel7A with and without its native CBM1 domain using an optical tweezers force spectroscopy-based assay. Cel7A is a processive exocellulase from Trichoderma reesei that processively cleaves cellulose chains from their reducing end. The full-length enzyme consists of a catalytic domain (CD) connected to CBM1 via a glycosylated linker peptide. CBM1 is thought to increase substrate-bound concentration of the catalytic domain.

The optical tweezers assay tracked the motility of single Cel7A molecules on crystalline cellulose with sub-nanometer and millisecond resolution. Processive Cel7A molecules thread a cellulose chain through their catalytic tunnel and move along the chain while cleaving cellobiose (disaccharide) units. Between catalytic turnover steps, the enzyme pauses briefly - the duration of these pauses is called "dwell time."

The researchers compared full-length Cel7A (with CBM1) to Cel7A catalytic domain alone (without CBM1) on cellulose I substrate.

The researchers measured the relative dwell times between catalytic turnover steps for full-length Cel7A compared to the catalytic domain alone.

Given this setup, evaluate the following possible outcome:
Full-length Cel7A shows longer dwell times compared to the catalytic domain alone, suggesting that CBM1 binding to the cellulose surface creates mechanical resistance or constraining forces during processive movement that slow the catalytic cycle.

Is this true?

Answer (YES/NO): YES